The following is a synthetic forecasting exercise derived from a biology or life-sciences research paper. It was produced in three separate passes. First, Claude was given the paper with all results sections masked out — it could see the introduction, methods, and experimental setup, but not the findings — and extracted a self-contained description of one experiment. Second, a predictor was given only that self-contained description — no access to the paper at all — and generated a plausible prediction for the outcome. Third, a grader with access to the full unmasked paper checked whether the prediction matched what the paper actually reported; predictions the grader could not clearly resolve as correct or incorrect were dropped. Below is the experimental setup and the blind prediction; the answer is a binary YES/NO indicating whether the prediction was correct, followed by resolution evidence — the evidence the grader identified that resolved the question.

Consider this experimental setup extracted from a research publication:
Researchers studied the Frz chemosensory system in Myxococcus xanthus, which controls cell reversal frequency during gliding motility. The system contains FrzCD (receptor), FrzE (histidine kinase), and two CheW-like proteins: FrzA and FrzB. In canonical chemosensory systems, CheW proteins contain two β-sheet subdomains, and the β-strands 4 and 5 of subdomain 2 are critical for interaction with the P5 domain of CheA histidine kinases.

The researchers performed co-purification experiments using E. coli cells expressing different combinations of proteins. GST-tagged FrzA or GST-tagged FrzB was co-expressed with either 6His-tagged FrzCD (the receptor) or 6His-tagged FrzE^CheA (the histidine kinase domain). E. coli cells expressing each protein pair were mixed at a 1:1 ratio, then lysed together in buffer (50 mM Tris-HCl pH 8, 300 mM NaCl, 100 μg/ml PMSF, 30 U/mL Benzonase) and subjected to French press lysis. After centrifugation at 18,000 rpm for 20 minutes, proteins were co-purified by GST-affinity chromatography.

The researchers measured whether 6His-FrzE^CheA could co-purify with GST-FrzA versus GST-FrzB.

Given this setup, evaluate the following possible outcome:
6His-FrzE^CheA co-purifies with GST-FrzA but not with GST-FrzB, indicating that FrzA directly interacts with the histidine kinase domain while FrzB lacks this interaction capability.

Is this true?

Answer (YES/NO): YES